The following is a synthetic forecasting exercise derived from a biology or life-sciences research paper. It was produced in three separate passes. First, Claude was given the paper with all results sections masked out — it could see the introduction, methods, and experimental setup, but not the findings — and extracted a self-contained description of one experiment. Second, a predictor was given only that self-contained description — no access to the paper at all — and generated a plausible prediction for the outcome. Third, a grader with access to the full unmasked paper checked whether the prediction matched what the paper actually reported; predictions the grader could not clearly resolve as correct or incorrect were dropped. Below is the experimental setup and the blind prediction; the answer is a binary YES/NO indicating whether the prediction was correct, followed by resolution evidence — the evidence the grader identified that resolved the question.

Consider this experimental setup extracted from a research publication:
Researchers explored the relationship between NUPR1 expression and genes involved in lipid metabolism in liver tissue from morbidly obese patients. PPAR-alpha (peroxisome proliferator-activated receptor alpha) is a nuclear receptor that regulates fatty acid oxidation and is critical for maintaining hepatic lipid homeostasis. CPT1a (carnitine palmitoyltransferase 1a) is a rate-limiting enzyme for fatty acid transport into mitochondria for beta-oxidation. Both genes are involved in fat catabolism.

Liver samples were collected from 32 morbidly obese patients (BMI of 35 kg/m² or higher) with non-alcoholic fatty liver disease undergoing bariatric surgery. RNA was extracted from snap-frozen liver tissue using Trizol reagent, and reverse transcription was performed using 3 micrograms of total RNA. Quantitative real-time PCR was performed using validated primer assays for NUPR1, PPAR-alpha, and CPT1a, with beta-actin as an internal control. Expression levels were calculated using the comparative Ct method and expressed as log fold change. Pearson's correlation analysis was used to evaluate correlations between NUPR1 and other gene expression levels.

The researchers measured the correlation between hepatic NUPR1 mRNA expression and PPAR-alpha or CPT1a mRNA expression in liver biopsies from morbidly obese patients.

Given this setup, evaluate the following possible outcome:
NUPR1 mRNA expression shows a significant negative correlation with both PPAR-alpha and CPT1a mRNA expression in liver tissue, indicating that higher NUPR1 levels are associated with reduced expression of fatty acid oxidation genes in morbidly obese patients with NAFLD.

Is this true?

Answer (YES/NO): NO